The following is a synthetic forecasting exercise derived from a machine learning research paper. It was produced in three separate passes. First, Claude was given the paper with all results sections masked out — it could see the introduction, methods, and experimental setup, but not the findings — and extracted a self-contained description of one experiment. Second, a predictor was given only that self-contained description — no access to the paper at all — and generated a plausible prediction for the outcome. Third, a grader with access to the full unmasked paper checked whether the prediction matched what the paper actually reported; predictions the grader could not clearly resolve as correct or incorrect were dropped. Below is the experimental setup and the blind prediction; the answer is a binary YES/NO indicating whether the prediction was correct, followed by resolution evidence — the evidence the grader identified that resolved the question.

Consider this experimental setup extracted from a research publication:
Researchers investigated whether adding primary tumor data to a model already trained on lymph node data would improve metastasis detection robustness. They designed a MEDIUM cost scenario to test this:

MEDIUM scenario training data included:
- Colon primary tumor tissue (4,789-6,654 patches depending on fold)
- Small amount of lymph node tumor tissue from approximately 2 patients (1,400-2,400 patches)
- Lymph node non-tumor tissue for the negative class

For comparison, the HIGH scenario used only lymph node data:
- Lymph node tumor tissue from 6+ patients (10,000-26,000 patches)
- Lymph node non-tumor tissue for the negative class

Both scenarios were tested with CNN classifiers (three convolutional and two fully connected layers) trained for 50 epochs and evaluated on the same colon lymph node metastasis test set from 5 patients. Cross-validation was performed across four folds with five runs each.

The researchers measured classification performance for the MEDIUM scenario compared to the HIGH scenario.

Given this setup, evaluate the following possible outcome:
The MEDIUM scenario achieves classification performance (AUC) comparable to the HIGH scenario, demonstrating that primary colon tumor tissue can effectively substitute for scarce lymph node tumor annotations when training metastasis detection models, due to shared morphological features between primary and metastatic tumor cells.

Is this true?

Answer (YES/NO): YES